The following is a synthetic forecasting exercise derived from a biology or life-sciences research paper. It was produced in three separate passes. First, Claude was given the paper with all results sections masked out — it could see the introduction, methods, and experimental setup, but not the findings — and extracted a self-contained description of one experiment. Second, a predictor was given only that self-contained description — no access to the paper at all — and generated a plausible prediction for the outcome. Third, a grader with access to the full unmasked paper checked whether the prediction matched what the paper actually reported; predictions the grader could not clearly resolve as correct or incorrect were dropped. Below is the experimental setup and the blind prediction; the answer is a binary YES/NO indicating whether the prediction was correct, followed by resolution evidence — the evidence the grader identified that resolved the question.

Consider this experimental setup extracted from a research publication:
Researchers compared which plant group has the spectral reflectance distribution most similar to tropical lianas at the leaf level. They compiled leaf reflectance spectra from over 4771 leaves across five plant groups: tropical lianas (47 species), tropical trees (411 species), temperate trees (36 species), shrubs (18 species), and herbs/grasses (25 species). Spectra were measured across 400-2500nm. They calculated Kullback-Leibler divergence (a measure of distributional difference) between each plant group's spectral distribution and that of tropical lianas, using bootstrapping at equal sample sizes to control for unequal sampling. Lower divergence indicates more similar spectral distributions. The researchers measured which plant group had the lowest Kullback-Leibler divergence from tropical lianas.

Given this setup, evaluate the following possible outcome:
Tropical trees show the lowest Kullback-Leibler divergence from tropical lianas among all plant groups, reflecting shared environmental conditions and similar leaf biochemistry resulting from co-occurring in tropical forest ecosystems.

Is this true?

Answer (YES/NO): NO